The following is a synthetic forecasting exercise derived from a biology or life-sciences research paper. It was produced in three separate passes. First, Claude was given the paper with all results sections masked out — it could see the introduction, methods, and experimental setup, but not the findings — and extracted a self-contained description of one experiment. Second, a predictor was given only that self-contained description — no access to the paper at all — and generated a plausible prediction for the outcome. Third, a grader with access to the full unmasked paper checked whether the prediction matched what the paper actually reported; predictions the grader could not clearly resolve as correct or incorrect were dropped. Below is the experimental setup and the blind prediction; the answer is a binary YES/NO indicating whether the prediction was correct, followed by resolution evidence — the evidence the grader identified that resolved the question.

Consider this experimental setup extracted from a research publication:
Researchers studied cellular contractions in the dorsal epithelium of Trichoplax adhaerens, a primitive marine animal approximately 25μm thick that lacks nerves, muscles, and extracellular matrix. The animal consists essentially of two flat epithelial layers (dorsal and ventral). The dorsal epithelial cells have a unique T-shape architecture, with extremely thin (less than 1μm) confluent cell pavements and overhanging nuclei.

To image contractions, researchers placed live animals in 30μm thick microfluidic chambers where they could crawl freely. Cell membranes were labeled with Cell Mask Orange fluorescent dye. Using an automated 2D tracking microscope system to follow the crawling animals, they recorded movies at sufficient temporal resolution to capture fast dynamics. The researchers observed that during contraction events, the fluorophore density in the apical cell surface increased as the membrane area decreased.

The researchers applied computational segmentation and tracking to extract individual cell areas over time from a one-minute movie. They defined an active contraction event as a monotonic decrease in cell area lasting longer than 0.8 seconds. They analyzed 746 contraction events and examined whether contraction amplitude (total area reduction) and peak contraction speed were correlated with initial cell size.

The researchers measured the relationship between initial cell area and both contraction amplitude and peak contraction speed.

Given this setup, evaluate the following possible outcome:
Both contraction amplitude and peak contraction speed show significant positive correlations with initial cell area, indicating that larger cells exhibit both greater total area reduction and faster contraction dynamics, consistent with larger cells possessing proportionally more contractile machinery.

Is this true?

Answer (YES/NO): YES